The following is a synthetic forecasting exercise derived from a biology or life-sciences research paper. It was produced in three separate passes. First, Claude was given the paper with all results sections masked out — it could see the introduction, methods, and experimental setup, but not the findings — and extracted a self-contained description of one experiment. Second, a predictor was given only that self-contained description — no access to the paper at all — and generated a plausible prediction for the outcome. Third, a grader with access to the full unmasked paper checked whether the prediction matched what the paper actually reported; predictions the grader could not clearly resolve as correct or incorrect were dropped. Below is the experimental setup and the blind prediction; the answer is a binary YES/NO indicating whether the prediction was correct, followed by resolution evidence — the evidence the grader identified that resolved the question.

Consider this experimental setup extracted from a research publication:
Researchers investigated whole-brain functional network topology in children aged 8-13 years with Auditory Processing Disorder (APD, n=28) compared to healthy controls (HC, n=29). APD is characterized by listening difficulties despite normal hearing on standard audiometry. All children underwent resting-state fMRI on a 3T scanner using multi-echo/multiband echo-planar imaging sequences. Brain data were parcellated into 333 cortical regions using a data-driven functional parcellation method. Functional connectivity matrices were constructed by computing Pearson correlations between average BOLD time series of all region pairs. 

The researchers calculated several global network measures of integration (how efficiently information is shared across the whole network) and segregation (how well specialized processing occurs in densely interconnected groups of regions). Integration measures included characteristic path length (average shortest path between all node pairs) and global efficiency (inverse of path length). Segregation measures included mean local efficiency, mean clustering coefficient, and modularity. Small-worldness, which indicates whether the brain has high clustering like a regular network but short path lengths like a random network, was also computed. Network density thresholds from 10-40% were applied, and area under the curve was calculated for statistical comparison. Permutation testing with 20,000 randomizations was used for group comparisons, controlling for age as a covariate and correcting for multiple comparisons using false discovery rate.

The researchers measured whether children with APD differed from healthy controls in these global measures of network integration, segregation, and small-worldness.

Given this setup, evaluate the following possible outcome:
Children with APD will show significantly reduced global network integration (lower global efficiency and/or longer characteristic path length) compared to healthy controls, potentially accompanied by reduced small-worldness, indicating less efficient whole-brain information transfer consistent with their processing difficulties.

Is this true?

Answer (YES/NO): NO